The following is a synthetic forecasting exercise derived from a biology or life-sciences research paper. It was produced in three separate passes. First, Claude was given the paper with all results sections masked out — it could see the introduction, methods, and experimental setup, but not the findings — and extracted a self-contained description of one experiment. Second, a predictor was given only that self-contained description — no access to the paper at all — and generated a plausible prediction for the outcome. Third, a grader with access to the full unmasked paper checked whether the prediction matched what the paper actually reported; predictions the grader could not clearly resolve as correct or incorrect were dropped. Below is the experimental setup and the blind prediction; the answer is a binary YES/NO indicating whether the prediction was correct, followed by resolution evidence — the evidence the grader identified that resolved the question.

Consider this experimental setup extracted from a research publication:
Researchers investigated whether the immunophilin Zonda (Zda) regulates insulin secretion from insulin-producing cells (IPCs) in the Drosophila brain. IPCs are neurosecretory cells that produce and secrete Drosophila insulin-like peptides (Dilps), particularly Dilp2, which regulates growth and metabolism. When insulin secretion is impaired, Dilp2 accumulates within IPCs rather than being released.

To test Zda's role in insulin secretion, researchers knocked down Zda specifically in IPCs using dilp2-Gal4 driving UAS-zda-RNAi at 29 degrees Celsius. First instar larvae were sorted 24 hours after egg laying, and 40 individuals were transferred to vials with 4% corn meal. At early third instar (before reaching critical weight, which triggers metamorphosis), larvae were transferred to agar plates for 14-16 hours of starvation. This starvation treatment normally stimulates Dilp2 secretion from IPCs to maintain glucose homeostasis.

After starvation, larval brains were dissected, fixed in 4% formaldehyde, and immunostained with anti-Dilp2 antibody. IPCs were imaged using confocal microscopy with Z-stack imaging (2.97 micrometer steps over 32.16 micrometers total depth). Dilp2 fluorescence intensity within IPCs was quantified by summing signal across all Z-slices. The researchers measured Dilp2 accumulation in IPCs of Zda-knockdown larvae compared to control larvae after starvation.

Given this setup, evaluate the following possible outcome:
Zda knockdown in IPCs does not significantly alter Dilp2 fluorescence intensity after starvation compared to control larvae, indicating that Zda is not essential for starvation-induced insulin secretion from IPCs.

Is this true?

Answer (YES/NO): NO